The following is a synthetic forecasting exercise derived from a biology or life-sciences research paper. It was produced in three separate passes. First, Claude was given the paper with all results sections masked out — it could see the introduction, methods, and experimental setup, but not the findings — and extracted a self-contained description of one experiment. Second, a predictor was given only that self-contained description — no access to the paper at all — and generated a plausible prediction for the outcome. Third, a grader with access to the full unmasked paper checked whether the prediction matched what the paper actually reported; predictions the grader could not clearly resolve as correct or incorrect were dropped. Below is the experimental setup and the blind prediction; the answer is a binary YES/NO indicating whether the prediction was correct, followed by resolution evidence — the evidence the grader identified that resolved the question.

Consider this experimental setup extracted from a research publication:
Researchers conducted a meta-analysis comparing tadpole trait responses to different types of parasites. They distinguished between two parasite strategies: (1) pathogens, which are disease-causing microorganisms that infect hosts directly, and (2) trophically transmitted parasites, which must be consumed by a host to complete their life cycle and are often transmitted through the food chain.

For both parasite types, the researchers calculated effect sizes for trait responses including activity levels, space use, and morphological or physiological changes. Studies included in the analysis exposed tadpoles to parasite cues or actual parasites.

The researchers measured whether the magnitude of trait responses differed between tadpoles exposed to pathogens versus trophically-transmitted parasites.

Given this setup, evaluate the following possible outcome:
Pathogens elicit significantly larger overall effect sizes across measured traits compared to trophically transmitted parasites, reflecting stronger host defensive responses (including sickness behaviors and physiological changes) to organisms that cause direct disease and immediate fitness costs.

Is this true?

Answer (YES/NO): NO